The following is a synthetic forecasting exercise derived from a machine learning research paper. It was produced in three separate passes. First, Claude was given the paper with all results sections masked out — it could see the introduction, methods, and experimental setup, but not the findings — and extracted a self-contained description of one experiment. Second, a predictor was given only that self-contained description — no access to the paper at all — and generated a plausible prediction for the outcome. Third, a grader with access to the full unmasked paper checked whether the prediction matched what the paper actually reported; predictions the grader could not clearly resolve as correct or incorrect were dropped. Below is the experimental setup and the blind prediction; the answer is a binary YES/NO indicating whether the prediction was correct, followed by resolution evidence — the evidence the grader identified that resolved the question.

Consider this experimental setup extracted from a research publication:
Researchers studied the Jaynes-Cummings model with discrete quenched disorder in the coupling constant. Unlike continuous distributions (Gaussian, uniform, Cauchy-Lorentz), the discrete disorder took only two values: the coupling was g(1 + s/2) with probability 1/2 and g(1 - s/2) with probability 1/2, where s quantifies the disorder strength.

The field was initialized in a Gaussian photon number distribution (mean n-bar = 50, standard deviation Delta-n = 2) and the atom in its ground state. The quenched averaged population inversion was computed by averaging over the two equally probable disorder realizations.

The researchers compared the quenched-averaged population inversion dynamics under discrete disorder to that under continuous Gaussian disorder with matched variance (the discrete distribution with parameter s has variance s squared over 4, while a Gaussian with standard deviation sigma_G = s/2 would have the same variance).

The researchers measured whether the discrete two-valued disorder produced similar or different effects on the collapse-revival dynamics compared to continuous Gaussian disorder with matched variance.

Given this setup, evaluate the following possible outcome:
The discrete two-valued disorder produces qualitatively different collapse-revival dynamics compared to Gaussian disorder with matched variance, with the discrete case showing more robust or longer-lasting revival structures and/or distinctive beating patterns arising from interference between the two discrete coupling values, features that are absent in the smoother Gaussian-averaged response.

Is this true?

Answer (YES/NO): YES